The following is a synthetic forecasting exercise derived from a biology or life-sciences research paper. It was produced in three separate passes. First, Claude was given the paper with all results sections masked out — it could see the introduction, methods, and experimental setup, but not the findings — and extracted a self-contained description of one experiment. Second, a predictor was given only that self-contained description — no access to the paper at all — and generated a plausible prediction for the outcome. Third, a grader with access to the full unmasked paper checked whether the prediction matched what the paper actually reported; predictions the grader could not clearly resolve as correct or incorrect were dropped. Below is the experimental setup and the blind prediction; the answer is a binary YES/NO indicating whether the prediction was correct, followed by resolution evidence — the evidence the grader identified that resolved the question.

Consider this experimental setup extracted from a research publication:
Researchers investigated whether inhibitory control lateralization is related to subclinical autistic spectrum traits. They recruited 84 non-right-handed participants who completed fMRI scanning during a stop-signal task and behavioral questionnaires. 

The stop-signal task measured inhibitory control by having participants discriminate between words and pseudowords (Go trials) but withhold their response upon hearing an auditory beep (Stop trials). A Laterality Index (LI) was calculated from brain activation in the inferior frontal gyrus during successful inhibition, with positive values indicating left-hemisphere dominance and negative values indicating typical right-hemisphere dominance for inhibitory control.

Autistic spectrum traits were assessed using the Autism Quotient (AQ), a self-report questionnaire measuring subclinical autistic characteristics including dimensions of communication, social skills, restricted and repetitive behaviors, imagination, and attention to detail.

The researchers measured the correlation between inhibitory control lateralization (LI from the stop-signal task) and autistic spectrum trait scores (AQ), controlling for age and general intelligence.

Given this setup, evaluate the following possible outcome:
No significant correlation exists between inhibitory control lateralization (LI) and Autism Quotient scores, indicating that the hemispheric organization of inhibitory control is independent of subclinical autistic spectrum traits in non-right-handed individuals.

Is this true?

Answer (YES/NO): YES